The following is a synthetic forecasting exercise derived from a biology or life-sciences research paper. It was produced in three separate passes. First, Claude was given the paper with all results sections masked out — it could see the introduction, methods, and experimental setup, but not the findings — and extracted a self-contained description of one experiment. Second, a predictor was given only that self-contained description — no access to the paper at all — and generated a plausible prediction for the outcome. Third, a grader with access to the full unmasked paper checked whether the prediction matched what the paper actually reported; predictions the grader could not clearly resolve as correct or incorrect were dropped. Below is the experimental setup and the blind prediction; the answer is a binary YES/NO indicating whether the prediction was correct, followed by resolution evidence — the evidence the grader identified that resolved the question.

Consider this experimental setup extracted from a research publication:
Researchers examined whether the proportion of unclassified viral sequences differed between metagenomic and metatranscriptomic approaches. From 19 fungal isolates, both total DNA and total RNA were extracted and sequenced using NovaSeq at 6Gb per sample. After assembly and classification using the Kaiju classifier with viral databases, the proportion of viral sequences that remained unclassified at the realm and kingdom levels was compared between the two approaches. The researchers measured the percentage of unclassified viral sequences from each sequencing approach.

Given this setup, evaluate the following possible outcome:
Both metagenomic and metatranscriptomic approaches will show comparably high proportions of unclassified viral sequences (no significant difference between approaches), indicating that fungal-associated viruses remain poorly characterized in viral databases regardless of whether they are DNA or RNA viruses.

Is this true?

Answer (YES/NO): NO